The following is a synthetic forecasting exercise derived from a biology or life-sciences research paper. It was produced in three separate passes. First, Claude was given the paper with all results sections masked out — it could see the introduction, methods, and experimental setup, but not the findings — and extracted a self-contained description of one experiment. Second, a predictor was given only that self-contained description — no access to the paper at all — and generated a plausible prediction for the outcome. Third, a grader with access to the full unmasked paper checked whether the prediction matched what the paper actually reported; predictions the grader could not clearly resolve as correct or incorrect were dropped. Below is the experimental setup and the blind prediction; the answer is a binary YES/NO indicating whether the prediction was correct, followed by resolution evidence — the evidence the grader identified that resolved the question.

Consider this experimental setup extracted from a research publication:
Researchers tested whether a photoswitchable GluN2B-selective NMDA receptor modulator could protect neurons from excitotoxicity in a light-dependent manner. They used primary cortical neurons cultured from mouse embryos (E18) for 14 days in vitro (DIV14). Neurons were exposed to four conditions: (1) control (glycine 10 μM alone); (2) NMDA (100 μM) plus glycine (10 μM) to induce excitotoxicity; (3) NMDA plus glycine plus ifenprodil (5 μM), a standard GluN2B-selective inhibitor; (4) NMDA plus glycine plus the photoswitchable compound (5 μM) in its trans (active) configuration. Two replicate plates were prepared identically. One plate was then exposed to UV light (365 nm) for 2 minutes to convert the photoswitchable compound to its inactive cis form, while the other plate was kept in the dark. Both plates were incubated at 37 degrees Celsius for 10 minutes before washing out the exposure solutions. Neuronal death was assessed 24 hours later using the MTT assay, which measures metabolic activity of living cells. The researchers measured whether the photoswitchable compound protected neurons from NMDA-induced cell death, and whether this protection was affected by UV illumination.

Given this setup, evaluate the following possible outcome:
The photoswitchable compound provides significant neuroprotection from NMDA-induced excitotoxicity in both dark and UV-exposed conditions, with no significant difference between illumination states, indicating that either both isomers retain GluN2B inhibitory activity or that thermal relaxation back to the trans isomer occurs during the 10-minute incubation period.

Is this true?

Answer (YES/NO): NO